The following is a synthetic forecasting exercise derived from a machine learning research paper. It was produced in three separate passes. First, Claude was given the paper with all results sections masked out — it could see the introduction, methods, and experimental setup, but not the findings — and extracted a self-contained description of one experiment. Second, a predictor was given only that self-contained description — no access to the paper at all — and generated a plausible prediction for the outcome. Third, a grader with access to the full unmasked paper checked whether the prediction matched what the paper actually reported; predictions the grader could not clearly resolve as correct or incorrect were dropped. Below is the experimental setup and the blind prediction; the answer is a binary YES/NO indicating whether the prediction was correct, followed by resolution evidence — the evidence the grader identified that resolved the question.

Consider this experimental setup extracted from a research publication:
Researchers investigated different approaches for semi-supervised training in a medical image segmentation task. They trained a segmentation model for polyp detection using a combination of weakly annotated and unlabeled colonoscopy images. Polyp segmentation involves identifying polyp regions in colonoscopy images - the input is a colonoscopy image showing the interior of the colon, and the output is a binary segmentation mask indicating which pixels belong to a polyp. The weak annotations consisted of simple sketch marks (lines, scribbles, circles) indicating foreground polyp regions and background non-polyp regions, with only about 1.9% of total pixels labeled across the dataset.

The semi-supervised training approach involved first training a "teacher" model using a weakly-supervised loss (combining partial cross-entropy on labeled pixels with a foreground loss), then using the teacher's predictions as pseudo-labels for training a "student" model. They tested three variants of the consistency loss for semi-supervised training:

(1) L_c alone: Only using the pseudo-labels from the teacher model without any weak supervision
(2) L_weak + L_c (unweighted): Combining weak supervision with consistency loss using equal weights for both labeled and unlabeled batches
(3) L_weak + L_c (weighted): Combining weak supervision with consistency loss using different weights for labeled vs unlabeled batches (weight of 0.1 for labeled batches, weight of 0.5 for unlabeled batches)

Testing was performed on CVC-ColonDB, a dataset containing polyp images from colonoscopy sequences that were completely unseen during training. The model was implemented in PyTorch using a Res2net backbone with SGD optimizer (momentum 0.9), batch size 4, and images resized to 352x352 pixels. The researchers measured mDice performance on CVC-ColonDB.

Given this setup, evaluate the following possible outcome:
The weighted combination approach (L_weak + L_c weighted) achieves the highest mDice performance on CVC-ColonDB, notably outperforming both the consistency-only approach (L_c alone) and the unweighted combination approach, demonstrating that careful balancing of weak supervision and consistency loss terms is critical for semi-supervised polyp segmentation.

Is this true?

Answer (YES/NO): YES